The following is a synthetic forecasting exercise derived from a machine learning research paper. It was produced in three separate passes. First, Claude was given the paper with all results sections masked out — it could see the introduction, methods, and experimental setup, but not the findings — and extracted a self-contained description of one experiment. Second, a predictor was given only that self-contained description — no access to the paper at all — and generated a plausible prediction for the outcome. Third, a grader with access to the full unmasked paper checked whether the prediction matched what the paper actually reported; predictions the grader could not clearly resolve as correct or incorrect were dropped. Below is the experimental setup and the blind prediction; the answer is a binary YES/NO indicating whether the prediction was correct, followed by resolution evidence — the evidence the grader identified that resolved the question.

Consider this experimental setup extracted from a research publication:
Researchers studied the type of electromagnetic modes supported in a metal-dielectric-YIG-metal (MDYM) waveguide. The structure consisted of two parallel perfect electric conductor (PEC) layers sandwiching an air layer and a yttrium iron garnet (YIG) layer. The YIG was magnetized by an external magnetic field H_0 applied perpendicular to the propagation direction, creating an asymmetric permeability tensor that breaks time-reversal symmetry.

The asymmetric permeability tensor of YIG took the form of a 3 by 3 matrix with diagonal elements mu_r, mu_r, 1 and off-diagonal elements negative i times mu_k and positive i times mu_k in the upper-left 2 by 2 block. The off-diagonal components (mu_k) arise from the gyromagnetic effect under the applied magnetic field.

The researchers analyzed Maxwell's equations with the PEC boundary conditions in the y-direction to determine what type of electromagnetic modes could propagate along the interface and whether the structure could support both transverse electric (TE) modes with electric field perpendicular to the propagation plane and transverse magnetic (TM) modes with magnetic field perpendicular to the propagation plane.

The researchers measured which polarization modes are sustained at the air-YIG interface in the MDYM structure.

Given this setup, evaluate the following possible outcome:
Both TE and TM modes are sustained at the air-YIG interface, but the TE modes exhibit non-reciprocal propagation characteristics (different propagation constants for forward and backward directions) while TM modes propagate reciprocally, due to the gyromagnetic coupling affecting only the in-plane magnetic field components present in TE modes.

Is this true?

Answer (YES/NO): NO